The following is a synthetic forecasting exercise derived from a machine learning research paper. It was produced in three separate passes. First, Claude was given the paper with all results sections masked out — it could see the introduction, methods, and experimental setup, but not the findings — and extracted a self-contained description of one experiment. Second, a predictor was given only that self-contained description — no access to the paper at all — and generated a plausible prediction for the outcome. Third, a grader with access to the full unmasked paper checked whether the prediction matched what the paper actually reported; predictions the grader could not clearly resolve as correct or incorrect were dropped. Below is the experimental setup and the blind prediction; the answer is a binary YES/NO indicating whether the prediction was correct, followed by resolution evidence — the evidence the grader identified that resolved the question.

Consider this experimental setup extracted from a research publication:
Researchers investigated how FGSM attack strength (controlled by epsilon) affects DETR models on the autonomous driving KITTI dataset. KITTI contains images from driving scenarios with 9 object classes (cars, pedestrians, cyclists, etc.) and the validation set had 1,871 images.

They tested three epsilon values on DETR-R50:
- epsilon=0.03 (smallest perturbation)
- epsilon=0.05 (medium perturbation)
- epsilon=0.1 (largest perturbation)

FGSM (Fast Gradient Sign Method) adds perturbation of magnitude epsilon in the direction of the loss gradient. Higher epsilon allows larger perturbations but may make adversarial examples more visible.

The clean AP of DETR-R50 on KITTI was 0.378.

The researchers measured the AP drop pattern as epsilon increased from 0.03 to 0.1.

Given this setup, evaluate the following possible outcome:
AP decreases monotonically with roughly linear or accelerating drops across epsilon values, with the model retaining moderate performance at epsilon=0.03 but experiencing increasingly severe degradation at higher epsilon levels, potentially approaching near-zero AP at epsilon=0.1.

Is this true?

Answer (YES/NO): NO